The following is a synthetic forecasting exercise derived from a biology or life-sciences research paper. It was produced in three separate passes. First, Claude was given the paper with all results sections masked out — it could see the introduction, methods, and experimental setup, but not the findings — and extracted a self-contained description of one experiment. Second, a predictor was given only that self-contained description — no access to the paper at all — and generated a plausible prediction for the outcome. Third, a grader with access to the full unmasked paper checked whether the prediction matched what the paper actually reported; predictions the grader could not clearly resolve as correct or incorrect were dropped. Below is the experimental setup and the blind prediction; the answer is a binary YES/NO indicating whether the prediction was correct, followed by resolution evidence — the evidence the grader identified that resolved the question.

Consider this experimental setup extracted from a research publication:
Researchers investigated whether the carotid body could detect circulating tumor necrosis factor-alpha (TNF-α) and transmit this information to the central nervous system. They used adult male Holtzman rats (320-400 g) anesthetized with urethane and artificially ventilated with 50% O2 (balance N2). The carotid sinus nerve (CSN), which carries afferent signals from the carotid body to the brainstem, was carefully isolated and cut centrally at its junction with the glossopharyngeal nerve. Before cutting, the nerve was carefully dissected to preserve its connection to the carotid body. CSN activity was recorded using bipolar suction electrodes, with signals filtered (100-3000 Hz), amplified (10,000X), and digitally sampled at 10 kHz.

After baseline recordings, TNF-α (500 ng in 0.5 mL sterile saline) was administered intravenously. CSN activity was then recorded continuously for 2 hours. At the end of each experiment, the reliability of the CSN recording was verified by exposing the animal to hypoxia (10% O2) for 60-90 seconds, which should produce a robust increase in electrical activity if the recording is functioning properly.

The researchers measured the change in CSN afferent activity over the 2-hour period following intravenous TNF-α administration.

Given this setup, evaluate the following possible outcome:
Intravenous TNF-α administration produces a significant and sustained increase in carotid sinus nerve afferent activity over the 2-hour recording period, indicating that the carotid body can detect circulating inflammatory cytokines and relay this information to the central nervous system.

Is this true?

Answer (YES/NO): YES